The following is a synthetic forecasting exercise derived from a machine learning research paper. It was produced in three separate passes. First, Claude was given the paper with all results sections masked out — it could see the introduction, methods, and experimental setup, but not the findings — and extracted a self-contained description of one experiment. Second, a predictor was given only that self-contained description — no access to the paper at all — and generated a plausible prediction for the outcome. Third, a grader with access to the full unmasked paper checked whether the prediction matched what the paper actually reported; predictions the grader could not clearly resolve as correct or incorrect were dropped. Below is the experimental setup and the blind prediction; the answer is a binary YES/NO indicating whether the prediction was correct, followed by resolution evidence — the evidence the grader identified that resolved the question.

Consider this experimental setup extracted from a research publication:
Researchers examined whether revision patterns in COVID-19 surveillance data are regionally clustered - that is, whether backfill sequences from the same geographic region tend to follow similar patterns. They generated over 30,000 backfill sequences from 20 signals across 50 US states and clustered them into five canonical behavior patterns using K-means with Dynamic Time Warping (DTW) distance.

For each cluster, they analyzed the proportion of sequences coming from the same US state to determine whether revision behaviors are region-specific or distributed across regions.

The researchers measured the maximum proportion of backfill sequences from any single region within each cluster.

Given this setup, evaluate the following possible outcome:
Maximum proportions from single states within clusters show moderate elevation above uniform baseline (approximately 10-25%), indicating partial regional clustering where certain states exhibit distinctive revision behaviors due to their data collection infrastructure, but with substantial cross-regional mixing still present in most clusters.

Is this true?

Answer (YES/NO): YES